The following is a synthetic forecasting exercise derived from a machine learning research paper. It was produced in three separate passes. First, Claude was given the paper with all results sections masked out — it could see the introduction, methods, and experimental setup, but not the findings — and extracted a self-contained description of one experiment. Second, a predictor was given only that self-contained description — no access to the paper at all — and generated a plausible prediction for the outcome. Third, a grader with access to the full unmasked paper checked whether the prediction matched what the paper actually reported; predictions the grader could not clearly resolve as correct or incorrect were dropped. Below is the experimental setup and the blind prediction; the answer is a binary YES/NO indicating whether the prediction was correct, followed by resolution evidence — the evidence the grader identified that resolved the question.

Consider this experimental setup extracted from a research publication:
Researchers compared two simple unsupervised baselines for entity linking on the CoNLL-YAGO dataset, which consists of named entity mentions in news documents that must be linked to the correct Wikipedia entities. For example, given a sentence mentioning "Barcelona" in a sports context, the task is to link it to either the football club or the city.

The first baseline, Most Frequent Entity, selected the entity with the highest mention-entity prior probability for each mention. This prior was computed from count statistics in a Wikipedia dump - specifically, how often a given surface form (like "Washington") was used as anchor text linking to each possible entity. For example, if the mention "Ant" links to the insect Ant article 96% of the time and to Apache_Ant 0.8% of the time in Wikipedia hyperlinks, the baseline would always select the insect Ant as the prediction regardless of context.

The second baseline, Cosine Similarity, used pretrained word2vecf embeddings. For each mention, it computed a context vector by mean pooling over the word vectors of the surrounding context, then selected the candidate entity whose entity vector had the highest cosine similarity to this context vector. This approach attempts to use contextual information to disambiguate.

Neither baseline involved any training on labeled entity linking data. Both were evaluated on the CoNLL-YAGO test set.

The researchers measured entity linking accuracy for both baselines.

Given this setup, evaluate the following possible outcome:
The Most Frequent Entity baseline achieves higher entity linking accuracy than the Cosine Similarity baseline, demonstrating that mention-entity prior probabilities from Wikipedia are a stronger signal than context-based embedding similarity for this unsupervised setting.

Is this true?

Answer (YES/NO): YES